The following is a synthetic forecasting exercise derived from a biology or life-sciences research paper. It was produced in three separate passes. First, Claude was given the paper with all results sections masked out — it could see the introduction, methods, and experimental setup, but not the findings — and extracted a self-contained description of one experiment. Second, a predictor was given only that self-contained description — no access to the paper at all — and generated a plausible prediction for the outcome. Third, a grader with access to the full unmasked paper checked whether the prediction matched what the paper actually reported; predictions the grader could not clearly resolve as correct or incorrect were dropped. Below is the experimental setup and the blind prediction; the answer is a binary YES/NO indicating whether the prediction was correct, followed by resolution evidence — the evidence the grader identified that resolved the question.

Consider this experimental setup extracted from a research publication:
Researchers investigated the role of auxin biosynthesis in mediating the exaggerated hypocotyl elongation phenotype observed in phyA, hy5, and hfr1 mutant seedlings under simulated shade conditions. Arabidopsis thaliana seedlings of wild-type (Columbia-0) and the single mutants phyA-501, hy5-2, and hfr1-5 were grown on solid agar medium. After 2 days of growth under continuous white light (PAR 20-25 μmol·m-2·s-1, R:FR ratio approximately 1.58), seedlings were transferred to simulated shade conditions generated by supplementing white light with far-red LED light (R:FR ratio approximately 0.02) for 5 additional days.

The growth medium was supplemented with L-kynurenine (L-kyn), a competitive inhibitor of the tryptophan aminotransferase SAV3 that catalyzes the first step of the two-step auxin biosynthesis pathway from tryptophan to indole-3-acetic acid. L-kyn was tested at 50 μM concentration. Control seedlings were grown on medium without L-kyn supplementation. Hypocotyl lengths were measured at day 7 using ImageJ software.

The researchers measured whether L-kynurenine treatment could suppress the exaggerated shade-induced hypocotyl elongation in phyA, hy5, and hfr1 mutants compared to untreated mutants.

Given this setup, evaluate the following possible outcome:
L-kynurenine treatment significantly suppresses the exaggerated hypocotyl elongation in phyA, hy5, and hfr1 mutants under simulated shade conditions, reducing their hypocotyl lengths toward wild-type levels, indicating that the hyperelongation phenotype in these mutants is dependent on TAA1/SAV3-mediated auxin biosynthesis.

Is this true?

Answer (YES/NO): NO